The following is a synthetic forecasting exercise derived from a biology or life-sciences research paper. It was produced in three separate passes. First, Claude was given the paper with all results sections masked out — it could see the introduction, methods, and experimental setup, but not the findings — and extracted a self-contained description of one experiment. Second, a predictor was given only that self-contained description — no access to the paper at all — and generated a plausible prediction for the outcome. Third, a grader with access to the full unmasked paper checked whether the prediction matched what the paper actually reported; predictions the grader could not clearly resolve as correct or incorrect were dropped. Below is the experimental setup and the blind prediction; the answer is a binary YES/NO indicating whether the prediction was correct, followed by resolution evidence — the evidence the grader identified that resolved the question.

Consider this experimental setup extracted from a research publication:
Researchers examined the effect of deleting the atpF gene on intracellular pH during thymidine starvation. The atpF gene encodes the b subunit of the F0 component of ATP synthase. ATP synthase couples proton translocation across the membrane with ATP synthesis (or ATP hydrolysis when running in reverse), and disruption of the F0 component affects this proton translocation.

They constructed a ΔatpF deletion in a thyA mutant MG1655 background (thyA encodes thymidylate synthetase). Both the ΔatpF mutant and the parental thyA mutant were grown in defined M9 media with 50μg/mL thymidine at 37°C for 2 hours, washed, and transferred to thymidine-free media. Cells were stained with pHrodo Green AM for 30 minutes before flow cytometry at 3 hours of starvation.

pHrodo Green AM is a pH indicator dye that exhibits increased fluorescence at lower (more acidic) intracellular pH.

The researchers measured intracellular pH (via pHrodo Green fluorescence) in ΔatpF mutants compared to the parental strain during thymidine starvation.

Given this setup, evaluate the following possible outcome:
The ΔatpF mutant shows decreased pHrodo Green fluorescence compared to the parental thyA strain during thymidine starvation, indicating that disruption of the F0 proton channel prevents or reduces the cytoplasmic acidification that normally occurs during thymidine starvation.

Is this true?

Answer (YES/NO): YES